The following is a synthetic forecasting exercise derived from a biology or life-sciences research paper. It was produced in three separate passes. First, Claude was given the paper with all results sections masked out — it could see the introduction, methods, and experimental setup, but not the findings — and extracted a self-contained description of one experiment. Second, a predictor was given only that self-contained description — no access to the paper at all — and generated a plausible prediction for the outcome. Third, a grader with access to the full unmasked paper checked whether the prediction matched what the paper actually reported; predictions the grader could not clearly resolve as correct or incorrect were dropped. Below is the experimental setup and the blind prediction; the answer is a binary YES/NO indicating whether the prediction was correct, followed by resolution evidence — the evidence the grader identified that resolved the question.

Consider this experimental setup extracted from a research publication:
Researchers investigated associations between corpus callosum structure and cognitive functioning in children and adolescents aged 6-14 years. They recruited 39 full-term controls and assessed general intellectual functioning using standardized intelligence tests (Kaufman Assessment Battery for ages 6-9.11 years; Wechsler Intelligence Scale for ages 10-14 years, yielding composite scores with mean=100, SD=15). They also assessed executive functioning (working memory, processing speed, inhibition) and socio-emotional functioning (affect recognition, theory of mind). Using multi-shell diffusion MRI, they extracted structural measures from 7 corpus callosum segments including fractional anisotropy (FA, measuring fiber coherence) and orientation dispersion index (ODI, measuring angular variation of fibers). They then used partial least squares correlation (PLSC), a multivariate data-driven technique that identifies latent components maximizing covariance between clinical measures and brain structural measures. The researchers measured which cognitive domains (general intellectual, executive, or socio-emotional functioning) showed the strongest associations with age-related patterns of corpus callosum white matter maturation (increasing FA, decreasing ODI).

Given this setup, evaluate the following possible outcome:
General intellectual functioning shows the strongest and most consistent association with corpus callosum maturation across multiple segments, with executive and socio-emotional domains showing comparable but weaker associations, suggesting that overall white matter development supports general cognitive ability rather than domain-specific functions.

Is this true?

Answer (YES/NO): NO